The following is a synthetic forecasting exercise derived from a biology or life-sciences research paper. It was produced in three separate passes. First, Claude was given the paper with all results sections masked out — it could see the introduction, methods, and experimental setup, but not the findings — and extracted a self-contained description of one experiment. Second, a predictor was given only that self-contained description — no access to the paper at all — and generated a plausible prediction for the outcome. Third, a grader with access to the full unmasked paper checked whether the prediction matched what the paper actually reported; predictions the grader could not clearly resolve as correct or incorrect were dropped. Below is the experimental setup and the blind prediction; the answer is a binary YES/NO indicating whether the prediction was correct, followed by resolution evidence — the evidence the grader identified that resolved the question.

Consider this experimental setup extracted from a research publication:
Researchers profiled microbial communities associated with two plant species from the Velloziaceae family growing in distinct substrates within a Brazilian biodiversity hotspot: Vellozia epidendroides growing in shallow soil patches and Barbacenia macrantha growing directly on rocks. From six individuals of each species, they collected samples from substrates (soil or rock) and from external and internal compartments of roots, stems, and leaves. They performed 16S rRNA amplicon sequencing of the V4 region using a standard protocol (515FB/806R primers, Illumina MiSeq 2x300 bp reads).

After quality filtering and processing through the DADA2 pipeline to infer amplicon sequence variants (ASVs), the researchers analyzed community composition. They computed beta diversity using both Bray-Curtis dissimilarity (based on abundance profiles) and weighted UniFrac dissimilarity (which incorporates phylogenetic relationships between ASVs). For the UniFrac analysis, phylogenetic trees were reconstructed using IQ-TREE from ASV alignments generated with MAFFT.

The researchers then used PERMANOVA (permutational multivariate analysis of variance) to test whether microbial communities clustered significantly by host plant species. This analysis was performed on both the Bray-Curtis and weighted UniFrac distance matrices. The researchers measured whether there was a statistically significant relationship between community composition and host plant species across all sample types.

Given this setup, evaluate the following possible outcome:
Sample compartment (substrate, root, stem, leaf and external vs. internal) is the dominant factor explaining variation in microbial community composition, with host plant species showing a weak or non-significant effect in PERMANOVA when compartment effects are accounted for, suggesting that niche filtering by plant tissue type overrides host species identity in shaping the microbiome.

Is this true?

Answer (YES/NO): NO